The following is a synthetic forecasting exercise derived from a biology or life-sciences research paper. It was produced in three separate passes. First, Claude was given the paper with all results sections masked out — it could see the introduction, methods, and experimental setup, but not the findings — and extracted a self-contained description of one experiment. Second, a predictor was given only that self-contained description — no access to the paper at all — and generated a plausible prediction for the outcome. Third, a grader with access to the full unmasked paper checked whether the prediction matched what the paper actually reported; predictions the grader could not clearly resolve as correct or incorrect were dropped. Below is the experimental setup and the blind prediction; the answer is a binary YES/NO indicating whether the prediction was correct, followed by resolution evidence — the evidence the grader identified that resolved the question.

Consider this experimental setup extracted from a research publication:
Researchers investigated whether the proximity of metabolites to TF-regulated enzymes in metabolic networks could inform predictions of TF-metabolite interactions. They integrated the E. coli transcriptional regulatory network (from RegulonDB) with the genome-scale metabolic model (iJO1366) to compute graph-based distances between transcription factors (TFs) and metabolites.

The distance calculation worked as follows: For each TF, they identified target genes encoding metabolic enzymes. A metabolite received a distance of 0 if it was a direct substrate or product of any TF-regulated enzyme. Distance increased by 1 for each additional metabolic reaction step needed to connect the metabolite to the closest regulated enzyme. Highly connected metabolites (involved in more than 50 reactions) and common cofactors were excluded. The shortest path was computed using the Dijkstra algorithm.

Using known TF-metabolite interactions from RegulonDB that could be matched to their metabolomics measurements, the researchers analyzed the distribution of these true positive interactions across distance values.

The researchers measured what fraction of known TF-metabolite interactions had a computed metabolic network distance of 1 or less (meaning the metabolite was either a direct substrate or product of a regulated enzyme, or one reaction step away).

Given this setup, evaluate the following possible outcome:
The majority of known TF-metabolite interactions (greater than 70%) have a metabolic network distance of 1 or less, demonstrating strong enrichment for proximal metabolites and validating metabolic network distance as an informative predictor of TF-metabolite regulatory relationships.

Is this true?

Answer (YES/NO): YES